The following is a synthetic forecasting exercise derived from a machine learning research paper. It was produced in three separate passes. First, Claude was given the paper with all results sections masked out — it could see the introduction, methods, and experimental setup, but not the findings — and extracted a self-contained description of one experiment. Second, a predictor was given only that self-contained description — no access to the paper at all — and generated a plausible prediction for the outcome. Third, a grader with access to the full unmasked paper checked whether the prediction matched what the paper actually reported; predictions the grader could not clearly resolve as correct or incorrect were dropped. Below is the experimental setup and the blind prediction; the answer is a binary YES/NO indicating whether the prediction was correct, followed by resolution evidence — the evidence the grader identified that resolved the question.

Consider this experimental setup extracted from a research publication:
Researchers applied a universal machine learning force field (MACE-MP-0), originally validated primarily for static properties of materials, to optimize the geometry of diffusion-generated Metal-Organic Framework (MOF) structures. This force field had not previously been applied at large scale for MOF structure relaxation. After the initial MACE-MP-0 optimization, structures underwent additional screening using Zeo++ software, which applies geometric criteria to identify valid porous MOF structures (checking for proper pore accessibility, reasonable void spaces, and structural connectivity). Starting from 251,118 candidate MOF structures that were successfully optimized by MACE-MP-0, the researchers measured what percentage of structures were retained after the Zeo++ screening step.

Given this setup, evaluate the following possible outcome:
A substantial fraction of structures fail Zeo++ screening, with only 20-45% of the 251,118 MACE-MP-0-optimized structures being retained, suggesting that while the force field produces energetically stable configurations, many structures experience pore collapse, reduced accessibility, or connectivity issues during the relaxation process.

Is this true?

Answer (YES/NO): NO